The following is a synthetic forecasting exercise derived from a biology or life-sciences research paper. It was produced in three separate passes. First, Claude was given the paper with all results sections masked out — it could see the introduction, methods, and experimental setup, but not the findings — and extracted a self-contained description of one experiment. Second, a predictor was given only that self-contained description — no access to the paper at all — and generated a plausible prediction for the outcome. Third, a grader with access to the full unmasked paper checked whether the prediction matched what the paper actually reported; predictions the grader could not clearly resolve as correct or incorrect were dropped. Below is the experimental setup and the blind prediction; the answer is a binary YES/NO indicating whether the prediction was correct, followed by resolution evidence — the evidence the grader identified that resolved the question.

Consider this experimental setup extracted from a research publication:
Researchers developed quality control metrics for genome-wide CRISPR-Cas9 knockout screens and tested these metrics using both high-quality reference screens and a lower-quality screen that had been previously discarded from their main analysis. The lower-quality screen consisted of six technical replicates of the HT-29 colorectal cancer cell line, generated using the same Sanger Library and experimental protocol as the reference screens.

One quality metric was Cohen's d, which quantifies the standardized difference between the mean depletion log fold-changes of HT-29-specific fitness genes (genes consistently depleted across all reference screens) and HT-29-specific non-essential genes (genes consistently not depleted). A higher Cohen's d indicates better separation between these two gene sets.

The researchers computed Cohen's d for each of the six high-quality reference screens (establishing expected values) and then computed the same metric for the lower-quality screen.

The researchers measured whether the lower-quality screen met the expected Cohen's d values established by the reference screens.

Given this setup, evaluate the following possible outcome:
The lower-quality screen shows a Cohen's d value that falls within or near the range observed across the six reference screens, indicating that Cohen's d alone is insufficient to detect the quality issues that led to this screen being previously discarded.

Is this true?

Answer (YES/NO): NO